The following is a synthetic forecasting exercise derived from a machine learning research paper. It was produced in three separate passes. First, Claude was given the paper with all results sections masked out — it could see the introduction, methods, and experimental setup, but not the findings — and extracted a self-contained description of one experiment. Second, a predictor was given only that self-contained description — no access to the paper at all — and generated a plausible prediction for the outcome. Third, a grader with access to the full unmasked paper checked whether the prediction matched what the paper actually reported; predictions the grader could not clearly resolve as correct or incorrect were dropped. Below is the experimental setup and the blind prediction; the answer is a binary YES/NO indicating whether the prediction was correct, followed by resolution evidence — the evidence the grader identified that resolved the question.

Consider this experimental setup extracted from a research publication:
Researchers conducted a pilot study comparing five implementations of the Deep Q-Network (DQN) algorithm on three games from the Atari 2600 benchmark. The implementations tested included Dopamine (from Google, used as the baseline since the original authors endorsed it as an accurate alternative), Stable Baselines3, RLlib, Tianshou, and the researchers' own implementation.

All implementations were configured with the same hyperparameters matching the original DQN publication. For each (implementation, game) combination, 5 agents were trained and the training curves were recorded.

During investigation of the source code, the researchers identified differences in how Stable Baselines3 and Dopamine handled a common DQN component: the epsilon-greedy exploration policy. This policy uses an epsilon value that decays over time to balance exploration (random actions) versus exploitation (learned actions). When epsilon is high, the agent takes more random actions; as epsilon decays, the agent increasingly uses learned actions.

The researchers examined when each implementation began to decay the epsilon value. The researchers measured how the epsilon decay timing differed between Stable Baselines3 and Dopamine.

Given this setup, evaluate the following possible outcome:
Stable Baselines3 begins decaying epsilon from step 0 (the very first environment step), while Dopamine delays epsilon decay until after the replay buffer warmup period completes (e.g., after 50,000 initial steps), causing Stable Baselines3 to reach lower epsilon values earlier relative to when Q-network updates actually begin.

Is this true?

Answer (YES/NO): YES